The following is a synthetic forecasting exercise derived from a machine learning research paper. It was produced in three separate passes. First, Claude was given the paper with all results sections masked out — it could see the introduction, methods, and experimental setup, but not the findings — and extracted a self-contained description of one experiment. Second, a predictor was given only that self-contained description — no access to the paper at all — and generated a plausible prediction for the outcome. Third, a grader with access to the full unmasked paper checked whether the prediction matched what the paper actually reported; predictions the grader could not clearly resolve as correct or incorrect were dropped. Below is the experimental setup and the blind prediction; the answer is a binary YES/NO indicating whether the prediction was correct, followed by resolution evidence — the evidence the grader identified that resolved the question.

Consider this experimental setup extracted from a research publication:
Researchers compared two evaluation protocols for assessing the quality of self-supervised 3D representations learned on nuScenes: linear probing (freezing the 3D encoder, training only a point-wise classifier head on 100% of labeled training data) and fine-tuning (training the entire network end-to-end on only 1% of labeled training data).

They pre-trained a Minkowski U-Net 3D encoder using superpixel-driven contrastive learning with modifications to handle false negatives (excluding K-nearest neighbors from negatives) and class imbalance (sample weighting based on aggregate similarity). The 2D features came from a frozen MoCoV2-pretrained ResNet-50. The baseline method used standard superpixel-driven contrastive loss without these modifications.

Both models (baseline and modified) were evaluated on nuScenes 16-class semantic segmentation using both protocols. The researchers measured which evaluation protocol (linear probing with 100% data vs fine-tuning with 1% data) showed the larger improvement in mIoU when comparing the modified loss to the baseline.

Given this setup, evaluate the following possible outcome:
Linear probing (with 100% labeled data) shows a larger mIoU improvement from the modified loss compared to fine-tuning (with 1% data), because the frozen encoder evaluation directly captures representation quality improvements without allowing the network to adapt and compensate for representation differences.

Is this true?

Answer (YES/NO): YES